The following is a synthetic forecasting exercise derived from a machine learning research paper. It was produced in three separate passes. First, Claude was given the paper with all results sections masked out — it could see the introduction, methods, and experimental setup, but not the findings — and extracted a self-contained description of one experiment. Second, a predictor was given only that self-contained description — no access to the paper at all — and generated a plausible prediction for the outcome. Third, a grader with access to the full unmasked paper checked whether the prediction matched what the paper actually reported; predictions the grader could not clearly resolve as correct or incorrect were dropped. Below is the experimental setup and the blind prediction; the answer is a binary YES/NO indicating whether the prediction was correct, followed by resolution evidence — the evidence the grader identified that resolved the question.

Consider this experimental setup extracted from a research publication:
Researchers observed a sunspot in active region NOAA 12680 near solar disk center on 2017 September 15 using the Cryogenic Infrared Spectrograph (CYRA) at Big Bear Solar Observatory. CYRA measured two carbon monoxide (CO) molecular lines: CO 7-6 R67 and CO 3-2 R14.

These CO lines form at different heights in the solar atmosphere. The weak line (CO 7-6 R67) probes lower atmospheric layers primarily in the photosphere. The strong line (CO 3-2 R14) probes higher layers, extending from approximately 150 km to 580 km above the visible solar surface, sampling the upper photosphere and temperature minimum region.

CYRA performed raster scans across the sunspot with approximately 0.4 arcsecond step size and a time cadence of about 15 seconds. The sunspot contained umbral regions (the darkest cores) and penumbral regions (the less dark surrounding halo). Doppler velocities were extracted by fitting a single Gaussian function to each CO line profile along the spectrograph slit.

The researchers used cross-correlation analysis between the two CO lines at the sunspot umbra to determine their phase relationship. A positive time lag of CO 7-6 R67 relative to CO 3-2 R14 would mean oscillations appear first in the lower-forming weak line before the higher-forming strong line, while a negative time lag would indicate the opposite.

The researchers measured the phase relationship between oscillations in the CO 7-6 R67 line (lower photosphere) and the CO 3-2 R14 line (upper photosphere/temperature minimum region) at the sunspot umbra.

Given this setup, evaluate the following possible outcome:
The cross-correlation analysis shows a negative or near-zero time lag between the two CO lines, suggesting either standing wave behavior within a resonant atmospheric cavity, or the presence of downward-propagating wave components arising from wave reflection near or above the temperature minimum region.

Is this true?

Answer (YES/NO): YES